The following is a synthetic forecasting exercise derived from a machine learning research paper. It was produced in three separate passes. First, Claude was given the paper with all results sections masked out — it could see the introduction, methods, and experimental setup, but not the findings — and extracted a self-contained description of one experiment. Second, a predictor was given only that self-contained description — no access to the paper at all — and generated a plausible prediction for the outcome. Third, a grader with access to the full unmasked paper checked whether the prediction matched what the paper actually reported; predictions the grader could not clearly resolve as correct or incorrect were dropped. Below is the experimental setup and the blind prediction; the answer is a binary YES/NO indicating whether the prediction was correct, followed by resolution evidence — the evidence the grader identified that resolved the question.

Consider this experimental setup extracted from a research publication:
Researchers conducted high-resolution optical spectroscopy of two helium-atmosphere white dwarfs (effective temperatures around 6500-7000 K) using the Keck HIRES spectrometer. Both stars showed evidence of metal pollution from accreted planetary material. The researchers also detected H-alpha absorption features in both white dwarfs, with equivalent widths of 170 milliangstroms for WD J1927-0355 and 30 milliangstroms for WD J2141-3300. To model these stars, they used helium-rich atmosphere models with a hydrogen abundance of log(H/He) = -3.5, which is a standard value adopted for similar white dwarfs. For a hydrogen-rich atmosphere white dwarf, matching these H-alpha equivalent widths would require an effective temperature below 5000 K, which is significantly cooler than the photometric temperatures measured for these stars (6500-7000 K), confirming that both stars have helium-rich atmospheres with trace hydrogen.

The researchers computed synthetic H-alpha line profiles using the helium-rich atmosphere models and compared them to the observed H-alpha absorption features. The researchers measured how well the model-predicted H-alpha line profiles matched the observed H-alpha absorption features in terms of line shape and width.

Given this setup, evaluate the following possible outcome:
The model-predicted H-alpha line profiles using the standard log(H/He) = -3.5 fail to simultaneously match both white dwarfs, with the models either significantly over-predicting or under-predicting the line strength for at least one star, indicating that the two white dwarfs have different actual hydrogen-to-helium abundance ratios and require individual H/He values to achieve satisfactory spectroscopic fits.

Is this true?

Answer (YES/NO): NO